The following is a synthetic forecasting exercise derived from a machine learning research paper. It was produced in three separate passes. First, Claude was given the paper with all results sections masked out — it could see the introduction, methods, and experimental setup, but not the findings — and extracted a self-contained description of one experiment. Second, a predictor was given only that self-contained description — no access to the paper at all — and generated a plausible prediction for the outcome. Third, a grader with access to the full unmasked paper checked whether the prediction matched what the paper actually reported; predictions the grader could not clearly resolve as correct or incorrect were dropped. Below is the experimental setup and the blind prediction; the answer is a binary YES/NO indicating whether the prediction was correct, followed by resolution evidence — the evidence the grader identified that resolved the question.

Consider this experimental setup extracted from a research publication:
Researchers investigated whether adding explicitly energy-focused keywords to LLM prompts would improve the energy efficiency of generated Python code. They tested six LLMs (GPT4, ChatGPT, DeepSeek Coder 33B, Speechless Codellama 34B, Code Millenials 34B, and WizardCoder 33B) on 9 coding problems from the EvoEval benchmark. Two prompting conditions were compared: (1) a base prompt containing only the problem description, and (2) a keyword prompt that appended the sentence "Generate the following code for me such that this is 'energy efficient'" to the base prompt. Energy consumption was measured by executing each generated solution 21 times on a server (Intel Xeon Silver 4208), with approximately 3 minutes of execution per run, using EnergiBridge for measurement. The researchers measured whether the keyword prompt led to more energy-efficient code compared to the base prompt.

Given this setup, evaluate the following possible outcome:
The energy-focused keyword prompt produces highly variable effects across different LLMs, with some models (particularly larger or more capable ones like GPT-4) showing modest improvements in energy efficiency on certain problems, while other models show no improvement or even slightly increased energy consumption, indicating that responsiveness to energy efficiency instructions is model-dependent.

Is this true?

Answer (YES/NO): NO